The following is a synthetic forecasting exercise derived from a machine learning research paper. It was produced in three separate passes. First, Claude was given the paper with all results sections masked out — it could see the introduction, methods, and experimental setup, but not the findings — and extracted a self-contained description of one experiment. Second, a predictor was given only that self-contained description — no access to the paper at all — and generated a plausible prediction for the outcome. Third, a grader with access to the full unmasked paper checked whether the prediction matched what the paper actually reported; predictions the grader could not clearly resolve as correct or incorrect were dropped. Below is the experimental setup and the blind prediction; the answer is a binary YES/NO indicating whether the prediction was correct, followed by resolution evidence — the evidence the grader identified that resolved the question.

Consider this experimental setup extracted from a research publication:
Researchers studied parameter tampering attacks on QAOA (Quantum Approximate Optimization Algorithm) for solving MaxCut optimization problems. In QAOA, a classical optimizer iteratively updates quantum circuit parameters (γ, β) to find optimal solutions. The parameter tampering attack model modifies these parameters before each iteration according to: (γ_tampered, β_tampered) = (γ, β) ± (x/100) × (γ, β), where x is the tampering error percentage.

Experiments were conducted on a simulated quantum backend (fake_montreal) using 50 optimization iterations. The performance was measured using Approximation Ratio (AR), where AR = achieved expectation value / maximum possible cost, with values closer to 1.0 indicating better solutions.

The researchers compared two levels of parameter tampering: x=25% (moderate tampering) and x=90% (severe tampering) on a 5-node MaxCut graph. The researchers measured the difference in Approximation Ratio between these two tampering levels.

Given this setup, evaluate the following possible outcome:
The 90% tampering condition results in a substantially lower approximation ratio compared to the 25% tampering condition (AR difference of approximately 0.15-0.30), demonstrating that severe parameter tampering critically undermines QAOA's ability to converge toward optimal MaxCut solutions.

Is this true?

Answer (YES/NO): NO